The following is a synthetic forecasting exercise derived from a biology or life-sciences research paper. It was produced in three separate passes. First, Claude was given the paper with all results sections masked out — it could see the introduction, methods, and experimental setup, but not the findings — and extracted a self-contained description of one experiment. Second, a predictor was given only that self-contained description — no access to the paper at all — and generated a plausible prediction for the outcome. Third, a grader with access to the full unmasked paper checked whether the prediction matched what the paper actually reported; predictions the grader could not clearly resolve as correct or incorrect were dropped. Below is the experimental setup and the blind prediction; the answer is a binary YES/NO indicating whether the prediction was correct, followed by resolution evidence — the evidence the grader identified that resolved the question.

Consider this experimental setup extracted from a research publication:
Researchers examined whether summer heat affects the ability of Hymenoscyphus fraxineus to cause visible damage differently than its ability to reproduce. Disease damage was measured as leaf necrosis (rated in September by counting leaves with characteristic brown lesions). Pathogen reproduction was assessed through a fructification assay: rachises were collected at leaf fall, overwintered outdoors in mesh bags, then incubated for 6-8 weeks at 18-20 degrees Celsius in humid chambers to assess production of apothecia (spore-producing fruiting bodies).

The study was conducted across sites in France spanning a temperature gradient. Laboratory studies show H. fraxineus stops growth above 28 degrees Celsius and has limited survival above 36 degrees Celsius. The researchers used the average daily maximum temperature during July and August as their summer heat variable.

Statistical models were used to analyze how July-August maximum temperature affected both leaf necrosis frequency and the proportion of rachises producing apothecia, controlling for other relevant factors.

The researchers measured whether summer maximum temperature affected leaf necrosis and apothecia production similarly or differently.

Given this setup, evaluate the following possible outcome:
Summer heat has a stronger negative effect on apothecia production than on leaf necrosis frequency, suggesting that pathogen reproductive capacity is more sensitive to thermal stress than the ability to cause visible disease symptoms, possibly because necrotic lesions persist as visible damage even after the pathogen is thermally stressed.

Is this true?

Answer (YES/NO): NO